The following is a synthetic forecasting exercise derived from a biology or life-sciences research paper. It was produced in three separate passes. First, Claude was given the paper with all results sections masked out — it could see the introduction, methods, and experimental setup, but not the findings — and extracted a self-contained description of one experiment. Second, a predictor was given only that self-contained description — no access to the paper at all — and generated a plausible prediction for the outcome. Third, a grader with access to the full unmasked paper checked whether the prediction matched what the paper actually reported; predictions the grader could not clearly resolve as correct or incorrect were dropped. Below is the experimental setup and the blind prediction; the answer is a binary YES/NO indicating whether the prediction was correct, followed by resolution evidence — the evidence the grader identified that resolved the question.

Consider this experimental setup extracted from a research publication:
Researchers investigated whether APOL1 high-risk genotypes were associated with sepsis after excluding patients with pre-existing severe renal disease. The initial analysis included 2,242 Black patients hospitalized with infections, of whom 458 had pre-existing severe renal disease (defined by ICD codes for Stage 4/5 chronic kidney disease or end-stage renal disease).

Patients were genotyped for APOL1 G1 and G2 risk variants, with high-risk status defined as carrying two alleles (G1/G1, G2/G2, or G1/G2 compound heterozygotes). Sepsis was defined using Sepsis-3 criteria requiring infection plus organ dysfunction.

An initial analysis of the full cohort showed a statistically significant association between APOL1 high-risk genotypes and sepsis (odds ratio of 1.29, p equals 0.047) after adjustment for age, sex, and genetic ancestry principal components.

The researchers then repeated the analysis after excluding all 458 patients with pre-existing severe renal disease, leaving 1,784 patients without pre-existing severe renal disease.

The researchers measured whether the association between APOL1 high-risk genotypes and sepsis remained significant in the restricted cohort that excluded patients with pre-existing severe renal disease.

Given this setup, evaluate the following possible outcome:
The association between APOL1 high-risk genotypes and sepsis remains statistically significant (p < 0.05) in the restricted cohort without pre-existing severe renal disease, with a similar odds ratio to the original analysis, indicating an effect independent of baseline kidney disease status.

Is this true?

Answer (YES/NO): NO